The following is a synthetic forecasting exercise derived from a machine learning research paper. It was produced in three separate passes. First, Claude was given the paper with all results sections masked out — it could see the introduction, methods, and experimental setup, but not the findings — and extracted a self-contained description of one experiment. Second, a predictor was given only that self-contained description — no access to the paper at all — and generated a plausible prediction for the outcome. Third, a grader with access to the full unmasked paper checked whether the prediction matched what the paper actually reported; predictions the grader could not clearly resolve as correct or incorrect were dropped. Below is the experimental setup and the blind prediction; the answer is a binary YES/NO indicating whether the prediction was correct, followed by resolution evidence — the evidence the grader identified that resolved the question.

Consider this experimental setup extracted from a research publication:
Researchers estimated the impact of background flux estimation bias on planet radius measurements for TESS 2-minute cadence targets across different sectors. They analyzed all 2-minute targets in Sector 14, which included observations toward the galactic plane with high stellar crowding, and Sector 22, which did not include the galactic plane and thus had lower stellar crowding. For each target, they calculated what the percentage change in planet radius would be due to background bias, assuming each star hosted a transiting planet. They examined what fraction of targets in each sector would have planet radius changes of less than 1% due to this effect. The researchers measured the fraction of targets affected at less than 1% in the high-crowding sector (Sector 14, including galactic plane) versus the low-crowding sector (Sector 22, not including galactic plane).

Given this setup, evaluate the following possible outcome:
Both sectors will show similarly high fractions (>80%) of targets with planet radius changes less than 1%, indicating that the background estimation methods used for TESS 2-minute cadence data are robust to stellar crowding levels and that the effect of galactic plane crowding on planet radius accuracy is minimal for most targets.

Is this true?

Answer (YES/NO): NO